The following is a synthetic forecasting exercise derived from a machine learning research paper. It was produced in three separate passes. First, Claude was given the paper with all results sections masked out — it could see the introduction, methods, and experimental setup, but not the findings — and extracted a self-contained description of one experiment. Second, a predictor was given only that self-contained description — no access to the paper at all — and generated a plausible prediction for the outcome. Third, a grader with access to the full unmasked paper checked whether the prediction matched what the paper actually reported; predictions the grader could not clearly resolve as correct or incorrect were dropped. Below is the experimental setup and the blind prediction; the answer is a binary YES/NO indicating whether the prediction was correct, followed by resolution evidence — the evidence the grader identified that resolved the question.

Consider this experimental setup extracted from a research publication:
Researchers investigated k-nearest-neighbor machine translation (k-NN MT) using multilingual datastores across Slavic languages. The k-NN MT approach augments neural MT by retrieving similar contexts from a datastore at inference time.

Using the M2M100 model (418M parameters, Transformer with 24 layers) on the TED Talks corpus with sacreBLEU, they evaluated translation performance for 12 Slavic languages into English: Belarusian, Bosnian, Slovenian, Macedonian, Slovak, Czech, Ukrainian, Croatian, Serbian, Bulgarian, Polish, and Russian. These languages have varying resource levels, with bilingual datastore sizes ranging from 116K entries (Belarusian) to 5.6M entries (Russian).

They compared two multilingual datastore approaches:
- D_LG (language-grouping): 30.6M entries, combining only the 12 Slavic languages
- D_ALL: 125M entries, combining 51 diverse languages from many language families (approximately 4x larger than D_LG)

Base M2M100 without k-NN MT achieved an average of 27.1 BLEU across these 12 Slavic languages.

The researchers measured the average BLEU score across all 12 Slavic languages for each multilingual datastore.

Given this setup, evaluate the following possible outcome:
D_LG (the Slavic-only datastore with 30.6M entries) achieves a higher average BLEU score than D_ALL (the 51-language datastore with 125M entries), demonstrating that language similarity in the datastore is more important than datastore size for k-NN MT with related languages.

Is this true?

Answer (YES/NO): NO